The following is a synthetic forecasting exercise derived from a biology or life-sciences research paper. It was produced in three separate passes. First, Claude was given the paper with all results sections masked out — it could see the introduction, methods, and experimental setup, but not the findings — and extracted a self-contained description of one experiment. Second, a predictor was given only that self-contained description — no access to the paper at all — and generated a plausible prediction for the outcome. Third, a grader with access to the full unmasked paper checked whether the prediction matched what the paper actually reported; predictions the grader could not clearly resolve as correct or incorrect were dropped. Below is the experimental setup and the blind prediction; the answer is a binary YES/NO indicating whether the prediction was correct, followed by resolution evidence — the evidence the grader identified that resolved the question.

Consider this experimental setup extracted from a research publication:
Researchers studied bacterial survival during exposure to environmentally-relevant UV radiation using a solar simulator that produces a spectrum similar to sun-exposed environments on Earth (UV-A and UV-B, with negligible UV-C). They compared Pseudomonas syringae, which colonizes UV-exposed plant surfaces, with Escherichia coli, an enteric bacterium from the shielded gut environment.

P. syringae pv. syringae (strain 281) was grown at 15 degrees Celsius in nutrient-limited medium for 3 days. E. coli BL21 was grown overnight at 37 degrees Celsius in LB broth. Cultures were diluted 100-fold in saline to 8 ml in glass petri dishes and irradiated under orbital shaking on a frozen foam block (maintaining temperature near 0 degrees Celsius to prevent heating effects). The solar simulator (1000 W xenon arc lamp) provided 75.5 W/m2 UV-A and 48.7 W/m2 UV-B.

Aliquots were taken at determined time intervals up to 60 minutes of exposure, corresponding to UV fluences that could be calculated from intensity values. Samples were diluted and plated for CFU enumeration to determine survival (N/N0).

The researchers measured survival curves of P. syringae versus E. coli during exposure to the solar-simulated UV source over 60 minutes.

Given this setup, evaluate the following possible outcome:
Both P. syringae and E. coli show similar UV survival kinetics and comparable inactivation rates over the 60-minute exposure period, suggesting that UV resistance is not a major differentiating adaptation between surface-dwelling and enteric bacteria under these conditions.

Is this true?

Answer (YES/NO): NO